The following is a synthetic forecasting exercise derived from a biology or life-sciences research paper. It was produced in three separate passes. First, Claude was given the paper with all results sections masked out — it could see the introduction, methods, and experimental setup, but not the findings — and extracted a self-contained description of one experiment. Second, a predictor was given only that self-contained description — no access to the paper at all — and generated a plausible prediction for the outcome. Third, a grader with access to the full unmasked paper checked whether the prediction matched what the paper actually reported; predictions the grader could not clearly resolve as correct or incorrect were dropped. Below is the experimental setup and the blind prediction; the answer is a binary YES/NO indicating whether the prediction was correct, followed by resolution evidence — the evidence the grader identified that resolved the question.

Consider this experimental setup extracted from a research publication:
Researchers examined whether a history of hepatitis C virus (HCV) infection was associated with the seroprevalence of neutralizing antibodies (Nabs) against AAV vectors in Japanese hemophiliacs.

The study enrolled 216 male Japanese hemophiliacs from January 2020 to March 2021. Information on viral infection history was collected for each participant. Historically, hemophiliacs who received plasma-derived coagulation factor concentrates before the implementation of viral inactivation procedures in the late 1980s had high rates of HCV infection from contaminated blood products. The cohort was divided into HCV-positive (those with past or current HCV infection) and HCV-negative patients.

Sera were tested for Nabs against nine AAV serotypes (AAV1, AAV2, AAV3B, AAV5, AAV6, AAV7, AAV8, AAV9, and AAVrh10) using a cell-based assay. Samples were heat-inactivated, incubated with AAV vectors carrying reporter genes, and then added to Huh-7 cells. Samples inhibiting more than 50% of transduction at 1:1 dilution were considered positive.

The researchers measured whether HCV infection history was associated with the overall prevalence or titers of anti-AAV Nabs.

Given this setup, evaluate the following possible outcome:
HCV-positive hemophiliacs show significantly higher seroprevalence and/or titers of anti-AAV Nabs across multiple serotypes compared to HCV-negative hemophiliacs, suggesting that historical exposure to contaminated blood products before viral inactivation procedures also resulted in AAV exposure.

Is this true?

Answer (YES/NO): NO